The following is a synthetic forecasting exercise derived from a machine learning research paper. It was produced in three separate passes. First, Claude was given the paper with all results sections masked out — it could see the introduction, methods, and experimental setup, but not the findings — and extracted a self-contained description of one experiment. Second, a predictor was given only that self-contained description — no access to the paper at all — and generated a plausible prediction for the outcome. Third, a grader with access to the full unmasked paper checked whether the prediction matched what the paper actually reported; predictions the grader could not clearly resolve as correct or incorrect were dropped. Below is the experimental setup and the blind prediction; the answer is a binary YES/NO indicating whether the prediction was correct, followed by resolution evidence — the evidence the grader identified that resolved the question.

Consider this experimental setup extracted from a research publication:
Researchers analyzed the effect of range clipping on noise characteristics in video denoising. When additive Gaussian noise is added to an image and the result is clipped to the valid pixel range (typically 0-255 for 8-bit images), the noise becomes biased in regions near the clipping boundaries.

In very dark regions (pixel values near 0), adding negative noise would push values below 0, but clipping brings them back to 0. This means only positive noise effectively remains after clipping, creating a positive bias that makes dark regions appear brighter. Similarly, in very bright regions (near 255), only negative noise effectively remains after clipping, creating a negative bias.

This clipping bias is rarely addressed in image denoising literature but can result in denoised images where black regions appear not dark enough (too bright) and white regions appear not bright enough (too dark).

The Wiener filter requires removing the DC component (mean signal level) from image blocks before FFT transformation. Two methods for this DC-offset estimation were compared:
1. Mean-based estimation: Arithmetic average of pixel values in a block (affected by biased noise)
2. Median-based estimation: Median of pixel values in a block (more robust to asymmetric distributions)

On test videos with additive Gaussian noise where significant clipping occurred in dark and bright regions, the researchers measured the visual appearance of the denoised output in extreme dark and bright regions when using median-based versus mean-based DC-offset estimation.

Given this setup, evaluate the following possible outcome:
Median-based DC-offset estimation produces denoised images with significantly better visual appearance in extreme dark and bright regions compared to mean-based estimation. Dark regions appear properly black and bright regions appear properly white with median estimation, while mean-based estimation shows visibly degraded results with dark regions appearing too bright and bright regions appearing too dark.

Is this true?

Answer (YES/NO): YES